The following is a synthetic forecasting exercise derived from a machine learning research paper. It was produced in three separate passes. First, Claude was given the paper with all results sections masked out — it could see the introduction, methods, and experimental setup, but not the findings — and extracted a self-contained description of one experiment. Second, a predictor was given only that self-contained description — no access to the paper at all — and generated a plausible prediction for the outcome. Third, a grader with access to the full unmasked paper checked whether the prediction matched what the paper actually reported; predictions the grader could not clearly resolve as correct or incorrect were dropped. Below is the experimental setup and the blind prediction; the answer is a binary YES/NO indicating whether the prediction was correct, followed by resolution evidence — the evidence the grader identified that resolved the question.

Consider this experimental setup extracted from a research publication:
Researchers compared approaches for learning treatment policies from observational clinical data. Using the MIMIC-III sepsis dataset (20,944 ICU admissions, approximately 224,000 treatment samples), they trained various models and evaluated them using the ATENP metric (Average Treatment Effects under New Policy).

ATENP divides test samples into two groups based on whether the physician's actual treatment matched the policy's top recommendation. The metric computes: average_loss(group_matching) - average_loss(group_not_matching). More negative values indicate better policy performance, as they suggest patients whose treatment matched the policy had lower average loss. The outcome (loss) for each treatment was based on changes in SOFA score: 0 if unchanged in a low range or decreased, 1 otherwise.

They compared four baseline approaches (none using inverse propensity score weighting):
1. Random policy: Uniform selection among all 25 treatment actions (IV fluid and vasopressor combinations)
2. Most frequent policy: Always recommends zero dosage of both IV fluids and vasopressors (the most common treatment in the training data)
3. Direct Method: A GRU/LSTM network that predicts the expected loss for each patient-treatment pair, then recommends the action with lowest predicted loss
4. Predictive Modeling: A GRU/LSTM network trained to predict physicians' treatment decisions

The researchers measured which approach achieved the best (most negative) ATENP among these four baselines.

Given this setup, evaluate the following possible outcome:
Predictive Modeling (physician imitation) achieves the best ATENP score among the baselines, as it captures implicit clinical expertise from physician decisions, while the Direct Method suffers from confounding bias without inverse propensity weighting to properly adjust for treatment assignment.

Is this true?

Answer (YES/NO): NO